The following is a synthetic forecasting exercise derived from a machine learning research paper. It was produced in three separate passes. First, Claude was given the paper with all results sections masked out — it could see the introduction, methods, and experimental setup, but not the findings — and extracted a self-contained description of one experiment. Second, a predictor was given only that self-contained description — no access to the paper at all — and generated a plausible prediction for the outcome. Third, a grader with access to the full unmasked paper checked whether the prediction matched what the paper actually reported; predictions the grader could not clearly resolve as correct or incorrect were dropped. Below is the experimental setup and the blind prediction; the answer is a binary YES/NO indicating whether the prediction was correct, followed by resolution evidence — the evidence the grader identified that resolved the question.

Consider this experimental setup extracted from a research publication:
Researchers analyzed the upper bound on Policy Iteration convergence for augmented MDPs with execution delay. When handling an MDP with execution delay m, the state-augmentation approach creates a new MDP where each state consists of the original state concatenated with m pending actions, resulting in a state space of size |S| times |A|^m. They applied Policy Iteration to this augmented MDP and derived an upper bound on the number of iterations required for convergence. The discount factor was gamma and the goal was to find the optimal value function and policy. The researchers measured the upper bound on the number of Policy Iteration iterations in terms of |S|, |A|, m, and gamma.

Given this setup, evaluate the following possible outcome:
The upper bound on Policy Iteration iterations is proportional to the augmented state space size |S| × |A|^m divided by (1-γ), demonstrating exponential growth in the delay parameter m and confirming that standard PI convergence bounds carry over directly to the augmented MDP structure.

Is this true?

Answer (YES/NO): NO